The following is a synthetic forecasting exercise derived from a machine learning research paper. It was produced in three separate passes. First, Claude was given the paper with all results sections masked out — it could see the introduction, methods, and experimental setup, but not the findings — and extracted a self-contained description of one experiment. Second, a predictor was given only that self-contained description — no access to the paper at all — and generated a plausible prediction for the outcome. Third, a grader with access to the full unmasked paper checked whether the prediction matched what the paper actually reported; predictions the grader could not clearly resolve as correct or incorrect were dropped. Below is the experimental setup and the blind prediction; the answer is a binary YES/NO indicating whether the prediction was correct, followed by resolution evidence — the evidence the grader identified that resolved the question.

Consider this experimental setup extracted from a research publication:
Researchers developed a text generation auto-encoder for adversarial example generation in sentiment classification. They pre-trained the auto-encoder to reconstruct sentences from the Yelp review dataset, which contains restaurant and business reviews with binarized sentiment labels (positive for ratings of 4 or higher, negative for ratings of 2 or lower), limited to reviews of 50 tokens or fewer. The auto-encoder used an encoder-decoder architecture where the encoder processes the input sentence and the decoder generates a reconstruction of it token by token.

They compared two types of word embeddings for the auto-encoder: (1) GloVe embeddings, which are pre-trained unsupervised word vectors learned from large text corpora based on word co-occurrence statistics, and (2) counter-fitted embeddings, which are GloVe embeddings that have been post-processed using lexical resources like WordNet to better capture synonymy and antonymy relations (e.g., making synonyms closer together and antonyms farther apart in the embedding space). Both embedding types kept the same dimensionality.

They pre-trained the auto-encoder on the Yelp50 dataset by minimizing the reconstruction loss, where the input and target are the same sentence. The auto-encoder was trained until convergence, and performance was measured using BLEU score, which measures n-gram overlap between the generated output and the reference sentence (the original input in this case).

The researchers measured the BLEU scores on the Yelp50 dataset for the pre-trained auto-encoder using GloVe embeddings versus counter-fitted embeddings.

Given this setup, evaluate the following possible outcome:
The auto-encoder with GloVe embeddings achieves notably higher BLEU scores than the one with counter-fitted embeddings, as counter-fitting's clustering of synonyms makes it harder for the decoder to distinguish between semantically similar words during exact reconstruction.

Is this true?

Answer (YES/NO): NO